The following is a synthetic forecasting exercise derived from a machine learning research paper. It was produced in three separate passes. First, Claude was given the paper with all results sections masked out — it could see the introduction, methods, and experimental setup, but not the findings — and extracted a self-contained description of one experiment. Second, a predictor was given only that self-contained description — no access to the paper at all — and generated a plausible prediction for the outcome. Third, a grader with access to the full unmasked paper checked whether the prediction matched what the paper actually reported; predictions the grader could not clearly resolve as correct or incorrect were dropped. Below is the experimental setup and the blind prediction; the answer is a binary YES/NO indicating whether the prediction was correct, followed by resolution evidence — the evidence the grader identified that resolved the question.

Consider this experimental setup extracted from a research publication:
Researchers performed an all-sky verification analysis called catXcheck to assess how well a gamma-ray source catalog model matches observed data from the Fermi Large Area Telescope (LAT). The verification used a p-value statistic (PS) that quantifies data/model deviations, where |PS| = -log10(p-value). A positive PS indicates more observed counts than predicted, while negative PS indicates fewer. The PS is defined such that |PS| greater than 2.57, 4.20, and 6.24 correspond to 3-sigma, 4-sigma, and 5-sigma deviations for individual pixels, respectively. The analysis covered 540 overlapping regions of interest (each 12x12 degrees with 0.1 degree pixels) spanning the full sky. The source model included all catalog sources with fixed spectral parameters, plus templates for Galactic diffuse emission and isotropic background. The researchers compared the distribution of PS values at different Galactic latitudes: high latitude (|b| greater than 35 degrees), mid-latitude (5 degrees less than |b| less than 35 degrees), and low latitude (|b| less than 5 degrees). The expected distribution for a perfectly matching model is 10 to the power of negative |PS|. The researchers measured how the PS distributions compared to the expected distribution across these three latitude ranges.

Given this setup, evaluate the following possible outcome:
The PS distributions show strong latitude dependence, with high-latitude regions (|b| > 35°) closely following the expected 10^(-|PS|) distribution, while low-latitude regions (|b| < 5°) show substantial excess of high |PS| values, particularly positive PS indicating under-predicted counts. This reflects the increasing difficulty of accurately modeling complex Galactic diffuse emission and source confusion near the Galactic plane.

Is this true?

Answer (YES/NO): NO